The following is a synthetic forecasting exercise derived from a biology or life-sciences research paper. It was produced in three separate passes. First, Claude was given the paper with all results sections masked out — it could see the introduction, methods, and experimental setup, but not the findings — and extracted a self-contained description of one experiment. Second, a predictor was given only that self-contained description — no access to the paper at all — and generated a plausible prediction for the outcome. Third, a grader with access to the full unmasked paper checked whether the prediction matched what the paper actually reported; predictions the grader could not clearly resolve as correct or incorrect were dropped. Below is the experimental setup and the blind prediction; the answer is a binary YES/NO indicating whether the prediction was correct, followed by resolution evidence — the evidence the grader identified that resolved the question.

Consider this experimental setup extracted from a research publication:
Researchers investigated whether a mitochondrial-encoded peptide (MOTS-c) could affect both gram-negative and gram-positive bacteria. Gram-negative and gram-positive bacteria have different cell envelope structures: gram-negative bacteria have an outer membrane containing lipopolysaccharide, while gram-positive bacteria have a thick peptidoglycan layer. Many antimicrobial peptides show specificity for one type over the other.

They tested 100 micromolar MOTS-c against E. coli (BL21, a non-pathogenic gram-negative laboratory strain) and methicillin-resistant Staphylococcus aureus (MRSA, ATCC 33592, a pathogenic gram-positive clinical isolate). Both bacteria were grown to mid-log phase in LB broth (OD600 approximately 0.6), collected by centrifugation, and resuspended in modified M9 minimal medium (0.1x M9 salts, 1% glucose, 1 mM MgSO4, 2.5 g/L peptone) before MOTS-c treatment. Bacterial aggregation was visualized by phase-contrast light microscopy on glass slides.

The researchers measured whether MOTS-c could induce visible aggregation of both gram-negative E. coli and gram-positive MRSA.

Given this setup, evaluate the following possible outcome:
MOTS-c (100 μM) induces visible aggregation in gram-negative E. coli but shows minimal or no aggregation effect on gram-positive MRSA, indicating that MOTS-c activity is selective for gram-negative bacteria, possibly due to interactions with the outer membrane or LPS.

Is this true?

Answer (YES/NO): NO